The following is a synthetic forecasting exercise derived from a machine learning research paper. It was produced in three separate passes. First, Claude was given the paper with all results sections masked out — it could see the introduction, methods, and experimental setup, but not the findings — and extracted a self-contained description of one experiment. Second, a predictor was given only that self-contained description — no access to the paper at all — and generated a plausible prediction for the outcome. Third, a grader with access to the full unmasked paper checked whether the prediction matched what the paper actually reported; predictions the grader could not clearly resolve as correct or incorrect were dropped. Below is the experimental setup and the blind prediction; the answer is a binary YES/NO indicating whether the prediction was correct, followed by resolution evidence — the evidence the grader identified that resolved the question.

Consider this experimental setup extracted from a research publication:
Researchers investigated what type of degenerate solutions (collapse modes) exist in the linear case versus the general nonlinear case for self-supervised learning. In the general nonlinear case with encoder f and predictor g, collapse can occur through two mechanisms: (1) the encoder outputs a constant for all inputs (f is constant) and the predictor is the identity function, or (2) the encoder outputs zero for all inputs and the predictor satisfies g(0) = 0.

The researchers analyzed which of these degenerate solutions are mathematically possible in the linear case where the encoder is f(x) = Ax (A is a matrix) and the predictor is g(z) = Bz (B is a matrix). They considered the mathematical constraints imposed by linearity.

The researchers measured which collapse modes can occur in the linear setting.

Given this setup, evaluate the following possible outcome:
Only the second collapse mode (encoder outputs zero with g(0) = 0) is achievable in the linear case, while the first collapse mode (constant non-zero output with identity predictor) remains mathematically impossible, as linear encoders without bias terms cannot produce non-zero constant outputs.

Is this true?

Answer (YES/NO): YES